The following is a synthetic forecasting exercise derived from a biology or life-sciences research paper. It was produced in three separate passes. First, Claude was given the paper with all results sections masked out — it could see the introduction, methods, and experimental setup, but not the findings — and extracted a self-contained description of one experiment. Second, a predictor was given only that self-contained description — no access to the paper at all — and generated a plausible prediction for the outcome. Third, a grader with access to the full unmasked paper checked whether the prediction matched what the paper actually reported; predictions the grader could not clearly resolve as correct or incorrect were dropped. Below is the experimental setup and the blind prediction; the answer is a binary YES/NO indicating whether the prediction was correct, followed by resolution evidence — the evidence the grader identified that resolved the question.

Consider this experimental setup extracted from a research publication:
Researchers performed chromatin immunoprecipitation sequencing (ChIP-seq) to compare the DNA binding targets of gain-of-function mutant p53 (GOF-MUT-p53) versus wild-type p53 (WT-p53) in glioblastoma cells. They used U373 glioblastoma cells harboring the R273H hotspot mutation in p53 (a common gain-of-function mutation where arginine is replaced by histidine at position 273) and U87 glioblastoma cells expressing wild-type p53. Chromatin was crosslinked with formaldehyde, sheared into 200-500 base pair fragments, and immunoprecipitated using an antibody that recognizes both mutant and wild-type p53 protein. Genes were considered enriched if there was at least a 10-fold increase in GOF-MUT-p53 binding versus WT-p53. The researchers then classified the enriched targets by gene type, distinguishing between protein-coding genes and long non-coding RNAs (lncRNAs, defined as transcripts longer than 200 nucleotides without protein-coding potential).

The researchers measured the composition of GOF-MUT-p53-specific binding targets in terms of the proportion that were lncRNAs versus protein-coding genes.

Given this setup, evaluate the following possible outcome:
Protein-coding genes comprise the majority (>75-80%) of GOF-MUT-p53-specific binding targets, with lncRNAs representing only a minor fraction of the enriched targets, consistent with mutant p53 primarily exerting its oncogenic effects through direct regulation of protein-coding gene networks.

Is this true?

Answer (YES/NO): NO